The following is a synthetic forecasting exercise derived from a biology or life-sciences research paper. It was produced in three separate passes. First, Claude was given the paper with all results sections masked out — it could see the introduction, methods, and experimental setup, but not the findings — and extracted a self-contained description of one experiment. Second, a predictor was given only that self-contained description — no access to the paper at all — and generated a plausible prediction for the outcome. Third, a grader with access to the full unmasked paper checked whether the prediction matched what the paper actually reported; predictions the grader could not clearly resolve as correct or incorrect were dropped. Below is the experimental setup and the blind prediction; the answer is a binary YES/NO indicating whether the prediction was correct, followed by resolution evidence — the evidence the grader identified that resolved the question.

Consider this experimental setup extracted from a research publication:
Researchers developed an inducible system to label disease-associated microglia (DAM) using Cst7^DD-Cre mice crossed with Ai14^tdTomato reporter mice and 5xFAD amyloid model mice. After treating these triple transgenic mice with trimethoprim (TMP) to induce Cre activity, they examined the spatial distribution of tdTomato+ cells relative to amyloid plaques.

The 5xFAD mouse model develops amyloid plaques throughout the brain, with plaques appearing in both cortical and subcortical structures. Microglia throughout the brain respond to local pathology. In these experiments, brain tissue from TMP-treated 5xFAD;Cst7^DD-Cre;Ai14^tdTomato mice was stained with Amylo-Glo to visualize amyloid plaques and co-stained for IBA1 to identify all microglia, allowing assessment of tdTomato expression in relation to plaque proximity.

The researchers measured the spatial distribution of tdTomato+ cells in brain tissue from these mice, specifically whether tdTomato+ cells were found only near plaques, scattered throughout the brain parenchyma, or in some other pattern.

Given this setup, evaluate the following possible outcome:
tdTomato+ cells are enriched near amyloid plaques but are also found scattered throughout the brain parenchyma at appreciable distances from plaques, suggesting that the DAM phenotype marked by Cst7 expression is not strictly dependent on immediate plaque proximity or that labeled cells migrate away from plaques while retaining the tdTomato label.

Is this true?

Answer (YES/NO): NO